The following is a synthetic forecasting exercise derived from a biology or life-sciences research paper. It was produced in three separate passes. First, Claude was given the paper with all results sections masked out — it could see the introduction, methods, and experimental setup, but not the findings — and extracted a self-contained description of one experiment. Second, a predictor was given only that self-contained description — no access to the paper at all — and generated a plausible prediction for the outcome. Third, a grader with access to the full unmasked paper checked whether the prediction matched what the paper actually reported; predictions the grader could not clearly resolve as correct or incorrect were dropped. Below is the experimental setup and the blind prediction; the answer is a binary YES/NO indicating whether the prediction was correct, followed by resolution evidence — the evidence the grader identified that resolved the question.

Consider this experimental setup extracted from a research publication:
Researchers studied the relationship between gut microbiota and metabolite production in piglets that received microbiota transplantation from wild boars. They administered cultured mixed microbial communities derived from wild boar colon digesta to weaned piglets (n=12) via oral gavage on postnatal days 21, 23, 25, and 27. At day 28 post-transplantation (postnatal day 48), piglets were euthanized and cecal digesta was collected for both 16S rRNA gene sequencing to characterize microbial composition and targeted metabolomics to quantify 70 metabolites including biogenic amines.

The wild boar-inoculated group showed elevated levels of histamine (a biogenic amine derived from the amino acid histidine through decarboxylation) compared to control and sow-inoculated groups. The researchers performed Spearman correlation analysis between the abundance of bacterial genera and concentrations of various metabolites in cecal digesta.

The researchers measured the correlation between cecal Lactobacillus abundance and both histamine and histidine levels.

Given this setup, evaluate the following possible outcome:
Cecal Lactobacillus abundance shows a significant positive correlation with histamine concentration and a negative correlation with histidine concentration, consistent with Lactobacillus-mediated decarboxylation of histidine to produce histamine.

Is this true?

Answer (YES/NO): YES